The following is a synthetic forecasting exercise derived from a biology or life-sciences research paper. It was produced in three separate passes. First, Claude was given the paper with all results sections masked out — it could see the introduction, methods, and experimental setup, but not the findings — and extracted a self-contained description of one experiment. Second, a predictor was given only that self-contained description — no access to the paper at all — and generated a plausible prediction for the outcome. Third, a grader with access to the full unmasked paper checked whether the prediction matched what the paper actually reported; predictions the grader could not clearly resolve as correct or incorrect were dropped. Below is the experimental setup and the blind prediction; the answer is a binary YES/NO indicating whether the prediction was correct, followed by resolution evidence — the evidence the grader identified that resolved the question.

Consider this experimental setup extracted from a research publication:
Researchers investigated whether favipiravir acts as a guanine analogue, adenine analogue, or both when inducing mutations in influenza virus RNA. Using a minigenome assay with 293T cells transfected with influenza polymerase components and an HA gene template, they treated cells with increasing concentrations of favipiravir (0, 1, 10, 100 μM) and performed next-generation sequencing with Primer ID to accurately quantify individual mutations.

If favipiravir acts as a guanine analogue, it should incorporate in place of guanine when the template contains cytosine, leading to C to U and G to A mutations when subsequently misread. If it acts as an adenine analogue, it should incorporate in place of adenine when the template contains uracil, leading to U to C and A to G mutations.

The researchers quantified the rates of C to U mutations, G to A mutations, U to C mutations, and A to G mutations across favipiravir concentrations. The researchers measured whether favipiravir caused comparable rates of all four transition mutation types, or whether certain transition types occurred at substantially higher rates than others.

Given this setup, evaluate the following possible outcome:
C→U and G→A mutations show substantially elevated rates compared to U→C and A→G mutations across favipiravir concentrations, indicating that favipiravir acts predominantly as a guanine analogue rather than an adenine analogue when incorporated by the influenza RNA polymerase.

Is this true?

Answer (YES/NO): YES